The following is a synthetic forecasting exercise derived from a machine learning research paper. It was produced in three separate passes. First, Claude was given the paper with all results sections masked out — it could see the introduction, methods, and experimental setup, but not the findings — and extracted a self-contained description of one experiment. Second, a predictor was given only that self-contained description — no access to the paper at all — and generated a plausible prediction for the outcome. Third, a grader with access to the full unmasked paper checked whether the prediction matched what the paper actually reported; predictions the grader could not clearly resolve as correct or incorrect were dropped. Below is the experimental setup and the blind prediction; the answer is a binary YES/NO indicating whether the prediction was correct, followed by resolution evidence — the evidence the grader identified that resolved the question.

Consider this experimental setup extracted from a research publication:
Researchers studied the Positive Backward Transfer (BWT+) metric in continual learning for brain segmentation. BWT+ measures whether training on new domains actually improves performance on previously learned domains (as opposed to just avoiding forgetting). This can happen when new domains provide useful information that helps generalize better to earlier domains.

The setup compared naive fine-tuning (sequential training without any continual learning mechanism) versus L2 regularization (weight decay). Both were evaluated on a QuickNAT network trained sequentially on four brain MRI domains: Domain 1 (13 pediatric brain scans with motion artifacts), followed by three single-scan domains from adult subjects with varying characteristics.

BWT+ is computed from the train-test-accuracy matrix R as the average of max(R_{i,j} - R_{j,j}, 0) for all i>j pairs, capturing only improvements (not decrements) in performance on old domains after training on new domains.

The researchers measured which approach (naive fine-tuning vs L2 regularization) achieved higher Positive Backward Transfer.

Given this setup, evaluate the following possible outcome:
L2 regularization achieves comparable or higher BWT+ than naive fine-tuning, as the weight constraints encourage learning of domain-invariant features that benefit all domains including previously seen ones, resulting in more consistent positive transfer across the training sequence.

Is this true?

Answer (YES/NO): YES